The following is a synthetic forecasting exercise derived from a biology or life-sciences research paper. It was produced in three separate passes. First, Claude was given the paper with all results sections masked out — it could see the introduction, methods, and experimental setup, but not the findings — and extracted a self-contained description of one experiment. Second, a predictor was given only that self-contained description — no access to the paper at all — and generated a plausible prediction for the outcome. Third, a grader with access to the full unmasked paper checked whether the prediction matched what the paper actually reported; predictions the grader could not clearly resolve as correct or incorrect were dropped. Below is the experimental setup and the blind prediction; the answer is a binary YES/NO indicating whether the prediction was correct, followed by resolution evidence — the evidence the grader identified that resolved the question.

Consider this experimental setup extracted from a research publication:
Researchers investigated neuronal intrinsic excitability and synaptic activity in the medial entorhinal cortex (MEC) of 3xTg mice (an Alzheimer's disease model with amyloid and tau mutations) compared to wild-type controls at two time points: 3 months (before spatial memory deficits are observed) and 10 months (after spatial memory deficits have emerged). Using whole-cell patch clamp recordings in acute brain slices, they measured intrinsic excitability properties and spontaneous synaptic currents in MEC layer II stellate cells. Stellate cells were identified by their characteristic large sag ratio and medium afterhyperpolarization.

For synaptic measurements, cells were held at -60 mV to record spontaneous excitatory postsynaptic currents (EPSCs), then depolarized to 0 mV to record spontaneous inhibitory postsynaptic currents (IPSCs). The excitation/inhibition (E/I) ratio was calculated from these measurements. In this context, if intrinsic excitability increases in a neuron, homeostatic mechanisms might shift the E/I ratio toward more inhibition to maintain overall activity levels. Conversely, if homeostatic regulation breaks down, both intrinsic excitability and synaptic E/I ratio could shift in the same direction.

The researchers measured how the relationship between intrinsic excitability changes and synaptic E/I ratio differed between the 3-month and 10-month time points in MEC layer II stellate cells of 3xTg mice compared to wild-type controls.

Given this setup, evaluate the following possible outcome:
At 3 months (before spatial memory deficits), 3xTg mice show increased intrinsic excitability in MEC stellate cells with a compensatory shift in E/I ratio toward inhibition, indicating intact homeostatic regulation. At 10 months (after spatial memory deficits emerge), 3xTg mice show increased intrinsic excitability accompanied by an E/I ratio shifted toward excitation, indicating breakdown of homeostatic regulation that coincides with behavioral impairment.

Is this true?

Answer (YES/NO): YES